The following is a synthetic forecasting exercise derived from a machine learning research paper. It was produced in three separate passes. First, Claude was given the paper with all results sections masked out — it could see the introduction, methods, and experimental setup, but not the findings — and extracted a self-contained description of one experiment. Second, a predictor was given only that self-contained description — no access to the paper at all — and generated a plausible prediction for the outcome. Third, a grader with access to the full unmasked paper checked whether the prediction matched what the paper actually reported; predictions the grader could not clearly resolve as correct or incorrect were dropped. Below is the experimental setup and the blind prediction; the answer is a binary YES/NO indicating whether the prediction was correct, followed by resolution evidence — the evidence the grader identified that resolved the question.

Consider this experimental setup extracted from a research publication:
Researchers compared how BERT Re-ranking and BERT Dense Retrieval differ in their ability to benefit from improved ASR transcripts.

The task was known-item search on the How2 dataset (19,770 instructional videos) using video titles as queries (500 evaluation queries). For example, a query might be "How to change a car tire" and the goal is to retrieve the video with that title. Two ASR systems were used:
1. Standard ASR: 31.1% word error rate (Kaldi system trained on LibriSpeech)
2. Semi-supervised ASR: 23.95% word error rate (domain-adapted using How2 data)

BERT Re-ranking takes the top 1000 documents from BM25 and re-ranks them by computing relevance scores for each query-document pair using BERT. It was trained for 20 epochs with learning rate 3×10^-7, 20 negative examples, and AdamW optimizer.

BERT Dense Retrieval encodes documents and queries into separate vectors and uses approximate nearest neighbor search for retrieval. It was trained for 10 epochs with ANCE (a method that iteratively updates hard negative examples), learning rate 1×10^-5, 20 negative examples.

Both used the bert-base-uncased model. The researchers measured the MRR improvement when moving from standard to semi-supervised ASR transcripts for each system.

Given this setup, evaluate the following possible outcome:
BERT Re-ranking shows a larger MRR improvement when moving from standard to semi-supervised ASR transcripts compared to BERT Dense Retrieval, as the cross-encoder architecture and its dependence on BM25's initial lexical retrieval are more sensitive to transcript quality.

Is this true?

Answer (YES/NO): NO